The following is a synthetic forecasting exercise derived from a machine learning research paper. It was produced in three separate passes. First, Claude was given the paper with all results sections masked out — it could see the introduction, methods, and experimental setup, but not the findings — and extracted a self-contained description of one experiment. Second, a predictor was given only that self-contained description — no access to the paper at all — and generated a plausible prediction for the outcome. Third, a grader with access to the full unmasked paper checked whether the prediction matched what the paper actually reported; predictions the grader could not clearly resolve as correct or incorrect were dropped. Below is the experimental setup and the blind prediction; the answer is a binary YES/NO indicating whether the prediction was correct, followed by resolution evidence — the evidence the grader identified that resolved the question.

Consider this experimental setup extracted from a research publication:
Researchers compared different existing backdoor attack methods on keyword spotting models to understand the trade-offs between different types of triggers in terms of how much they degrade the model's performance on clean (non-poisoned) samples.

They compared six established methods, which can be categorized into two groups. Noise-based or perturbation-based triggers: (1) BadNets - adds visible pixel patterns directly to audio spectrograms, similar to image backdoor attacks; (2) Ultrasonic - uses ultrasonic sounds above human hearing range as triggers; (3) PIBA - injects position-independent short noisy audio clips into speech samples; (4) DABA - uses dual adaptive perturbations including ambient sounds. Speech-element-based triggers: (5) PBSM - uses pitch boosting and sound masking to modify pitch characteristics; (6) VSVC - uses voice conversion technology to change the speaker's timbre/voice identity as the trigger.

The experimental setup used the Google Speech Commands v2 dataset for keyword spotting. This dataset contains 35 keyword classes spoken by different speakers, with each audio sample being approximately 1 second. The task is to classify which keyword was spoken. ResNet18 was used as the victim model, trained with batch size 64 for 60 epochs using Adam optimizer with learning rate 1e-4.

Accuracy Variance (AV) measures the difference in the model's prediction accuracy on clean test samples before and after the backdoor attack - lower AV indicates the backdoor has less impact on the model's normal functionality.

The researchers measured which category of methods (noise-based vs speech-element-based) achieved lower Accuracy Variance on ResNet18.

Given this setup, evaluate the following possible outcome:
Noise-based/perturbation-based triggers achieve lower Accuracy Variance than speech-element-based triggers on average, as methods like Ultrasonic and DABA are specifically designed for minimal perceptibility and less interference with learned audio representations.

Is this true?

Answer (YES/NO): NO